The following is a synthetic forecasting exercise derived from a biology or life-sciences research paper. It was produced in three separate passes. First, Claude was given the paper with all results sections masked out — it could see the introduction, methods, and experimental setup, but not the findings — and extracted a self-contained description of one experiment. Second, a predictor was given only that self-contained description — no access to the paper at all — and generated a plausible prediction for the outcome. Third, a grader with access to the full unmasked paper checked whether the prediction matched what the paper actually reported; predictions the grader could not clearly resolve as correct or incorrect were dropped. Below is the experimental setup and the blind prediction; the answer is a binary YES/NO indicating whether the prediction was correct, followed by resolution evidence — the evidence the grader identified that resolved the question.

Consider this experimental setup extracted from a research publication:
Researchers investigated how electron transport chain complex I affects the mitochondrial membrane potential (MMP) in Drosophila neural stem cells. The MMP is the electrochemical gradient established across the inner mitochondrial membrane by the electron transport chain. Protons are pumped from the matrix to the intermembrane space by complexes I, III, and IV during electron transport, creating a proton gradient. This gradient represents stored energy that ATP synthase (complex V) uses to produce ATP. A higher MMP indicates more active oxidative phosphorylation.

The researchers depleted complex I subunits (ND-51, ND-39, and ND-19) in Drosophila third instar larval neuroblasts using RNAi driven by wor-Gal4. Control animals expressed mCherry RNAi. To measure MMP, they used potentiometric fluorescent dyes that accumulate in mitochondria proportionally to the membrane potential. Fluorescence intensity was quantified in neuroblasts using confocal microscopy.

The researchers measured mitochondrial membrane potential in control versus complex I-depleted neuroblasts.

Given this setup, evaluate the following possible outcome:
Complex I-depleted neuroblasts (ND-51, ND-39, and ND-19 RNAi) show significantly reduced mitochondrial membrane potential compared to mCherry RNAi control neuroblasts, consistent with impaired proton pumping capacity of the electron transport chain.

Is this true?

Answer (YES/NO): YES